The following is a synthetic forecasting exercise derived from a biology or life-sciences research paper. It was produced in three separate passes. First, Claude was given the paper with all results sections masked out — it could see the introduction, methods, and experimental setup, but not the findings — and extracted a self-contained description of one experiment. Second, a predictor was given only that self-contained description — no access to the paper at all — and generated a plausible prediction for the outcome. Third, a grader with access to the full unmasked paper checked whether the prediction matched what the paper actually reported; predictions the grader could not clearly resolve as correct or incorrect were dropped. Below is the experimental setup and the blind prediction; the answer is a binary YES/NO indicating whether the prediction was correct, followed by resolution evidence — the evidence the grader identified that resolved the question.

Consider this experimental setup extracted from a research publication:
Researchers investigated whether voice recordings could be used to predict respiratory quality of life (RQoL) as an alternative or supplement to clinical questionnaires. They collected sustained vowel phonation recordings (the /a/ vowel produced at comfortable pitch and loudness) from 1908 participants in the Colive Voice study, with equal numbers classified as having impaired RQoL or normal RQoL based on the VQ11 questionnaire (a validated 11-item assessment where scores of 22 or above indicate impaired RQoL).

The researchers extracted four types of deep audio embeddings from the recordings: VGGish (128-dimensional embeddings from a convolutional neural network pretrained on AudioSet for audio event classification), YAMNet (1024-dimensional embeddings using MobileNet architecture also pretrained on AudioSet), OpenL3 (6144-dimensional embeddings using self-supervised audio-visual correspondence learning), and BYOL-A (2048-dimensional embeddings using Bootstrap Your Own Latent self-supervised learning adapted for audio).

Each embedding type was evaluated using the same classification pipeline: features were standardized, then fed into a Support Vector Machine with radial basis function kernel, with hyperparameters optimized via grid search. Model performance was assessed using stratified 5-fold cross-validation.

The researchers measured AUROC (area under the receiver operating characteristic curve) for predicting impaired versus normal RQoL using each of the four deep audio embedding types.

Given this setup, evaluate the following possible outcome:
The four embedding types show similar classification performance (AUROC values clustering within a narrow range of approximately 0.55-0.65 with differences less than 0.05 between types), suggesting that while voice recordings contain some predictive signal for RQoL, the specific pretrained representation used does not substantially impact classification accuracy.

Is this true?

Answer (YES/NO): NO